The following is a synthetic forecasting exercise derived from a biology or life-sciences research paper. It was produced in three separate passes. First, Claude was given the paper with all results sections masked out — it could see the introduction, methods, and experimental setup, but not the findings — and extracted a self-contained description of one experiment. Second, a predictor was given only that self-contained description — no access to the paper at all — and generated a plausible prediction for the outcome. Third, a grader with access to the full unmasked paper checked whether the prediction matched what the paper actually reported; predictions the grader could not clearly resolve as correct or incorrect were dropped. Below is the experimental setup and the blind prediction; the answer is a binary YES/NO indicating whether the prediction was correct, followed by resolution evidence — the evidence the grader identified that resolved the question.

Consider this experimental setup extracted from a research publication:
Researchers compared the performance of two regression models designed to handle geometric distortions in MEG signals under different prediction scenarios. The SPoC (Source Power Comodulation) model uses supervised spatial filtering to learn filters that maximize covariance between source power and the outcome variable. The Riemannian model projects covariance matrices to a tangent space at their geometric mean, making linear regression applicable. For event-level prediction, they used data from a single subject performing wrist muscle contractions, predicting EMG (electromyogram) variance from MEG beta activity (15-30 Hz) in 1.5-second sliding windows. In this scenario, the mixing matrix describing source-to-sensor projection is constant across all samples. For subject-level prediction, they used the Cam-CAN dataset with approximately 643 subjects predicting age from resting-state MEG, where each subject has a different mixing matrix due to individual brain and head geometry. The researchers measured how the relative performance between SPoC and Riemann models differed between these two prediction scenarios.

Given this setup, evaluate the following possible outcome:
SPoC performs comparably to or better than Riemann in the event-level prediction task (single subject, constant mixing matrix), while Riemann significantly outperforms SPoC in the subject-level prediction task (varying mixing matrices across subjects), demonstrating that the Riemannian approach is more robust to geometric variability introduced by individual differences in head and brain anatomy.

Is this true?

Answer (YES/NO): YES